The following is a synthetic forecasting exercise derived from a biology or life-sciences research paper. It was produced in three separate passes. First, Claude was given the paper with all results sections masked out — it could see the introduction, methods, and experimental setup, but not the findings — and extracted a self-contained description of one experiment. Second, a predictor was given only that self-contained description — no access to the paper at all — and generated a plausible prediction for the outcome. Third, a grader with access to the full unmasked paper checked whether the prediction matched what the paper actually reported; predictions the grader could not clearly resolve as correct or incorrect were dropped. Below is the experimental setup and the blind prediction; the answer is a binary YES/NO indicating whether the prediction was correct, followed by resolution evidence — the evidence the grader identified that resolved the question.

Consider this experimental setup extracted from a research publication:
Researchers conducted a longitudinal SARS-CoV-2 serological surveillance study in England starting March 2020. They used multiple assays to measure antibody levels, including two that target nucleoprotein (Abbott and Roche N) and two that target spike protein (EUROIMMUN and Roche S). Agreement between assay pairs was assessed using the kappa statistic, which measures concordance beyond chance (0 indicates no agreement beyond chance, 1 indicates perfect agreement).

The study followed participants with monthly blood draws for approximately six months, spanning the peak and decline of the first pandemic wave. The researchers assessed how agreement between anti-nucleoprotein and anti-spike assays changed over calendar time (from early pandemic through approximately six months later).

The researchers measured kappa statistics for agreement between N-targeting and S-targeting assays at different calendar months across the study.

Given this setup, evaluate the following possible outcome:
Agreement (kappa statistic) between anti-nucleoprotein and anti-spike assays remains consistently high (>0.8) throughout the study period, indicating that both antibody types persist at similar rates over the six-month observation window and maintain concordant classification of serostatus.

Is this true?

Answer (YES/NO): NO